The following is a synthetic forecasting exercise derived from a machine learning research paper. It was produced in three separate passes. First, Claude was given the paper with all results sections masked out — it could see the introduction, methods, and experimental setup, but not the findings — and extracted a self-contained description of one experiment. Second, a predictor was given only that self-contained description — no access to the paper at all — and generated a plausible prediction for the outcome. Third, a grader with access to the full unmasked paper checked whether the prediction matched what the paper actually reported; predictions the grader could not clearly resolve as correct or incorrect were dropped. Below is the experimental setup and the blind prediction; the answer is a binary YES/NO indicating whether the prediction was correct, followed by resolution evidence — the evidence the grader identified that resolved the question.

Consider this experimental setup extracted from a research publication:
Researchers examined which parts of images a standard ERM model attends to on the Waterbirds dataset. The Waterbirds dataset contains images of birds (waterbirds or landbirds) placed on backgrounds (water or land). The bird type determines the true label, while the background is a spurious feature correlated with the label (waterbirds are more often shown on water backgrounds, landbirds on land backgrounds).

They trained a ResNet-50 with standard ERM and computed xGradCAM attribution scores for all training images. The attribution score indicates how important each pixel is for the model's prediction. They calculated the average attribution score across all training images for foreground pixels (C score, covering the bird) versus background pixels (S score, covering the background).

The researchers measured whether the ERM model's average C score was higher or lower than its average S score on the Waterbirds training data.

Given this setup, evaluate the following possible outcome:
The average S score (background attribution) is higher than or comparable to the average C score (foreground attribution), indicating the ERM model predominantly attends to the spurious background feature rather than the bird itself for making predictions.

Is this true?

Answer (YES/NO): NO